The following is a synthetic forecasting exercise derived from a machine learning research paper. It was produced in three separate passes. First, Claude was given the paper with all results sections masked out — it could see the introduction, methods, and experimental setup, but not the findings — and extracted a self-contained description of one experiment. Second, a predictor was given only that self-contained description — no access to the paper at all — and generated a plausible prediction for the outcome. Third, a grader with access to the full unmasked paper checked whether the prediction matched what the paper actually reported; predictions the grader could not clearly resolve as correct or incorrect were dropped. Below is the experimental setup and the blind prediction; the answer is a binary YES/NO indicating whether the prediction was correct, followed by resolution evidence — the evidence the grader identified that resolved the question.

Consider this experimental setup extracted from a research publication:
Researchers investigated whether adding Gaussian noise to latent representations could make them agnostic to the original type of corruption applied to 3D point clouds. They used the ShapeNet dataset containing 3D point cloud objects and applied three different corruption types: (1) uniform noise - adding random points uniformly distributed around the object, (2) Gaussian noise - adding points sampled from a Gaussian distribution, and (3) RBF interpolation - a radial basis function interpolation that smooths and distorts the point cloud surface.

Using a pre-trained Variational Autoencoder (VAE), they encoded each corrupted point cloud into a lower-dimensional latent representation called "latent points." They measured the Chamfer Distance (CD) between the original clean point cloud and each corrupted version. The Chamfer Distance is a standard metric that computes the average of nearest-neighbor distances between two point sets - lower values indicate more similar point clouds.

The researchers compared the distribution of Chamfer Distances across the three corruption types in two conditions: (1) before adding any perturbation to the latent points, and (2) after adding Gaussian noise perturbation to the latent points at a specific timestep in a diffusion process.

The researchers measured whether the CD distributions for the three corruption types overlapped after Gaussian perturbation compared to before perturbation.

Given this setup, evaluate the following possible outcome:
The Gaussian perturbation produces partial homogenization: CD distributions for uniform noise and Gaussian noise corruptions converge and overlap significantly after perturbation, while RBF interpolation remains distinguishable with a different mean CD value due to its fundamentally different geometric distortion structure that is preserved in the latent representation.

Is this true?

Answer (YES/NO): NO